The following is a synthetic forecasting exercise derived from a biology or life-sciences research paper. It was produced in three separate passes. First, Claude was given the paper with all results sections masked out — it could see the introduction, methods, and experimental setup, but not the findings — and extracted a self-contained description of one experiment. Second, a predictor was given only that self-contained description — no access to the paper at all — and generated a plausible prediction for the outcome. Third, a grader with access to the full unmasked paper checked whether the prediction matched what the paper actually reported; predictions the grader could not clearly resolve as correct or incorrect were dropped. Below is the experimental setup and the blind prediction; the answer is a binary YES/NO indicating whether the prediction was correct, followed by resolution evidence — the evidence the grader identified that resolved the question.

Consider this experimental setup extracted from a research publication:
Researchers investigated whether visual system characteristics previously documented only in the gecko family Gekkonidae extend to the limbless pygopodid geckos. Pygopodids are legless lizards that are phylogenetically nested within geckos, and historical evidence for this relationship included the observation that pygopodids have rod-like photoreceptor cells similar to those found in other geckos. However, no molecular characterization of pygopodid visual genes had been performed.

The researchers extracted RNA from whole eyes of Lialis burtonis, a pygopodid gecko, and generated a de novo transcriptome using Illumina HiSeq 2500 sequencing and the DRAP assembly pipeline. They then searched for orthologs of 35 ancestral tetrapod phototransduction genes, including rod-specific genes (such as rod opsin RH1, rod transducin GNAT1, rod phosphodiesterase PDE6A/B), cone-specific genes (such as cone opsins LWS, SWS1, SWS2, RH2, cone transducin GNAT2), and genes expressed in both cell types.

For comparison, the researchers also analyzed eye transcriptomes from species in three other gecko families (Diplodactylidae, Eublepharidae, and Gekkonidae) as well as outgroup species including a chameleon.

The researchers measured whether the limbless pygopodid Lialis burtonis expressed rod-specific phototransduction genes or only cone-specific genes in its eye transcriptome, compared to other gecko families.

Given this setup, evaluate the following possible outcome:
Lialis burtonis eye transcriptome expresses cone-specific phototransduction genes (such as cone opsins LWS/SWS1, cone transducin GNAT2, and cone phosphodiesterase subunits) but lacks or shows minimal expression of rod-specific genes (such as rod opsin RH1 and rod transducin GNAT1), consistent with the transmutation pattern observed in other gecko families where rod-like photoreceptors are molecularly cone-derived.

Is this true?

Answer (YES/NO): NO